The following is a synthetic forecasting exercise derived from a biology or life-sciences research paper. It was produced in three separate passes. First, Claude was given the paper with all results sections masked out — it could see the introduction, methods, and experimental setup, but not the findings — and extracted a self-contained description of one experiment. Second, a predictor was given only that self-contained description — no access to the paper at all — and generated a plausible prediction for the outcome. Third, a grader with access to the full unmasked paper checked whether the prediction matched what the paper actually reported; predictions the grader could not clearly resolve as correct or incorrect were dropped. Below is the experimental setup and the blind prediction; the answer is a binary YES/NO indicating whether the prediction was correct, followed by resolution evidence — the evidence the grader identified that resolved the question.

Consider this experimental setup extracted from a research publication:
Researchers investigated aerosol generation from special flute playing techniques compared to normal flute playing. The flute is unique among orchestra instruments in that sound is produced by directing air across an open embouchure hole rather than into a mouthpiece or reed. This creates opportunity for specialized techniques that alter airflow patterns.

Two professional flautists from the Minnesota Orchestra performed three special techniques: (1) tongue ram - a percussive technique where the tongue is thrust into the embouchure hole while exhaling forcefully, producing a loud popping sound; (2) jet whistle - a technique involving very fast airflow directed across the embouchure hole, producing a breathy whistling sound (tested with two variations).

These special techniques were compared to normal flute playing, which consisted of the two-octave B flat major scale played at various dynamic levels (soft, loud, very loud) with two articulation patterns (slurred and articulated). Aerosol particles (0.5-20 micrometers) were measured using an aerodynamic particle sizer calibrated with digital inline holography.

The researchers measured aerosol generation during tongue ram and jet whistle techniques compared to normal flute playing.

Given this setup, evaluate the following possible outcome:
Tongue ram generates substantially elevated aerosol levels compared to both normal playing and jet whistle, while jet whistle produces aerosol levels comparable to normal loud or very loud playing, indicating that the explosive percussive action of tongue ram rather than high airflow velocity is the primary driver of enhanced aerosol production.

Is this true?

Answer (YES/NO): NO